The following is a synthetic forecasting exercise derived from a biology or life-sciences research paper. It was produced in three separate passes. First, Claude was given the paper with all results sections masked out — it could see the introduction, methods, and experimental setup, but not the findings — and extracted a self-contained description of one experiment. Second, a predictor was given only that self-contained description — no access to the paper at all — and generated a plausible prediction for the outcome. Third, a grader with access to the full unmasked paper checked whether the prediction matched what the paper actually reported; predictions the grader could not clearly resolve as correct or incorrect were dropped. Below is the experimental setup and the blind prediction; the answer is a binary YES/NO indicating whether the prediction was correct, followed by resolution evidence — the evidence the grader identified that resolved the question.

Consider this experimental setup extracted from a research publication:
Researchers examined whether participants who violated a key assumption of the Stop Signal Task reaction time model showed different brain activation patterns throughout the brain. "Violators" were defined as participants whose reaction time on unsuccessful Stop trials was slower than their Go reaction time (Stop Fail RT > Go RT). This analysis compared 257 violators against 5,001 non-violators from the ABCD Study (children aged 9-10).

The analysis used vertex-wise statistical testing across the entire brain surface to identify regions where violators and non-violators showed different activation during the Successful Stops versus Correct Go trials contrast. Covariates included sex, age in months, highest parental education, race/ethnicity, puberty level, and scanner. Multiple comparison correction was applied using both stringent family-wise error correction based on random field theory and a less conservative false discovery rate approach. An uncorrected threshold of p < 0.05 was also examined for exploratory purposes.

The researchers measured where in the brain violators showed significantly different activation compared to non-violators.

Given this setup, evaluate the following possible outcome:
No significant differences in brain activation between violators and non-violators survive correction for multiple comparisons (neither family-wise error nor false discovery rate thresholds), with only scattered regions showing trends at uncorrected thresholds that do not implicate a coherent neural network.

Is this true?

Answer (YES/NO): YES